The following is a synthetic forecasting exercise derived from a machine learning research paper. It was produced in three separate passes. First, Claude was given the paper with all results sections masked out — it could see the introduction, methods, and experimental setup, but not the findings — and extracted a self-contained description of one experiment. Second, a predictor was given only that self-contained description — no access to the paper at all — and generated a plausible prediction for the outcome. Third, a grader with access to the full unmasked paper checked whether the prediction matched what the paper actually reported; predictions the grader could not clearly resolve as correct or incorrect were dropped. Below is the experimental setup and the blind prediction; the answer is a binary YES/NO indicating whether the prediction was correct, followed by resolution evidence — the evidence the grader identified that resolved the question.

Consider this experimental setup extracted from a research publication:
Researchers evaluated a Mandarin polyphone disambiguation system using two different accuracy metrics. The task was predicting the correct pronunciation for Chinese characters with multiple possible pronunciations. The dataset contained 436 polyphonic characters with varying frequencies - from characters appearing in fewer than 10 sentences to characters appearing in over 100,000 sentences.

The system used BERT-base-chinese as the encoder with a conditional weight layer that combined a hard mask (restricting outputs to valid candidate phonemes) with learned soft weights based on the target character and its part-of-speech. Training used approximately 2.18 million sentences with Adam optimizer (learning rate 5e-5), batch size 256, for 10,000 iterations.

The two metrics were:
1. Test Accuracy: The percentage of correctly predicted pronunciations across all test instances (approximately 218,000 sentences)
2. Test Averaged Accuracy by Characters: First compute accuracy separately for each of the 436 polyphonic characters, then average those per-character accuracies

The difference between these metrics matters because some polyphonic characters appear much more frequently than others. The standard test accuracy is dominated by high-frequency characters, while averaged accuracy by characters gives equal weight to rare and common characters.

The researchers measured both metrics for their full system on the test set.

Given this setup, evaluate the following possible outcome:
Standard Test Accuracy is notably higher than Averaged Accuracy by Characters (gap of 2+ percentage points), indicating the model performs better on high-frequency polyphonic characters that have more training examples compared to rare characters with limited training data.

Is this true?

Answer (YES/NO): YES